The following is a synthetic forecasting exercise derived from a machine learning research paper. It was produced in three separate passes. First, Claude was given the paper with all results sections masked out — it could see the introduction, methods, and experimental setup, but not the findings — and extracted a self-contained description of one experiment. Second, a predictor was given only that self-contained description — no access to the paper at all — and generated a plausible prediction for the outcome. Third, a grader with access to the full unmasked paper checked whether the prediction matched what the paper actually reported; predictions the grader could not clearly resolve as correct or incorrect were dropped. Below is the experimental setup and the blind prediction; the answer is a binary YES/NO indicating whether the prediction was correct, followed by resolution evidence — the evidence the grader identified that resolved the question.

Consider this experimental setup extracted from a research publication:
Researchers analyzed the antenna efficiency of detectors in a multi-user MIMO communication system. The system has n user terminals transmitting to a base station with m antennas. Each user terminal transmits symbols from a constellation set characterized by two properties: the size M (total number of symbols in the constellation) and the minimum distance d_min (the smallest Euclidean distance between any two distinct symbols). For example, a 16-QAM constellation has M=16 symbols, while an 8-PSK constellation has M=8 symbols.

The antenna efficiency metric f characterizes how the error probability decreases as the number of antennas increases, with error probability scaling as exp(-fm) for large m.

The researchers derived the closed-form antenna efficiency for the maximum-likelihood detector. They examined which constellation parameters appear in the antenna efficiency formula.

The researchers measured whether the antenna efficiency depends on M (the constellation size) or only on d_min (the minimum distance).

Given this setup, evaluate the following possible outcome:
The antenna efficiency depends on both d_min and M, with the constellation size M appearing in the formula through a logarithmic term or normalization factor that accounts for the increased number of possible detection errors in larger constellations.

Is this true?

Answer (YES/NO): NO